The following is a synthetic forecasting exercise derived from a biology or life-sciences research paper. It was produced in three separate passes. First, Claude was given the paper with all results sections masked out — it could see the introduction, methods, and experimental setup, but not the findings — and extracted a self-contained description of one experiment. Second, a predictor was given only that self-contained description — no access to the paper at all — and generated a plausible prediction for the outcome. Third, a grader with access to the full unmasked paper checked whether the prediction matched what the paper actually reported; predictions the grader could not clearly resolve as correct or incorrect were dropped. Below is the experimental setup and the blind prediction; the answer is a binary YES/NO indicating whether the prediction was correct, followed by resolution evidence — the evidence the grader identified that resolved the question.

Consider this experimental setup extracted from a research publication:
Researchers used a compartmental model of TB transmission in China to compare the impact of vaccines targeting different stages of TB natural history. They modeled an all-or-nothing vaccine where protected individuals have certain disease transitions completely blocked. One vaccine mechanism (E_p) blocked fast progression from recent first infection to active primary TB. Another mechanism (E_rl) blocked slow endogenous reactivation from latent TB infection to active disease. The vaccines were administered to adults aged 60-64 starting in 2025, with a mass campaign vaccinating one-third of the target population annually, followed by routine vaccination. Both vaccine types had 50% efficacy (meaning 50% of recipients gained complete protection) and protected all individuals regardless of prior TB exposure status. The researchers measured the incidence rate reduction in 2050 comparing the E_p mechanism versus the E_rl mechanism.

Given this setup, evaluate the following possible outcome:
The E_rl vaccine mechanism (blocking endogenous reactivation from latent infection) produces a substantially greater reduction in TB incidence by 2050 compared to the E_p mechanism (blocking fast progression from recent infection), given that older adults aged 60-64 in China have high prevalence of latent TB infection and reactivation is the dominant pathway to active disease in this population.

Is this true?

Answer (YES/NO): NO